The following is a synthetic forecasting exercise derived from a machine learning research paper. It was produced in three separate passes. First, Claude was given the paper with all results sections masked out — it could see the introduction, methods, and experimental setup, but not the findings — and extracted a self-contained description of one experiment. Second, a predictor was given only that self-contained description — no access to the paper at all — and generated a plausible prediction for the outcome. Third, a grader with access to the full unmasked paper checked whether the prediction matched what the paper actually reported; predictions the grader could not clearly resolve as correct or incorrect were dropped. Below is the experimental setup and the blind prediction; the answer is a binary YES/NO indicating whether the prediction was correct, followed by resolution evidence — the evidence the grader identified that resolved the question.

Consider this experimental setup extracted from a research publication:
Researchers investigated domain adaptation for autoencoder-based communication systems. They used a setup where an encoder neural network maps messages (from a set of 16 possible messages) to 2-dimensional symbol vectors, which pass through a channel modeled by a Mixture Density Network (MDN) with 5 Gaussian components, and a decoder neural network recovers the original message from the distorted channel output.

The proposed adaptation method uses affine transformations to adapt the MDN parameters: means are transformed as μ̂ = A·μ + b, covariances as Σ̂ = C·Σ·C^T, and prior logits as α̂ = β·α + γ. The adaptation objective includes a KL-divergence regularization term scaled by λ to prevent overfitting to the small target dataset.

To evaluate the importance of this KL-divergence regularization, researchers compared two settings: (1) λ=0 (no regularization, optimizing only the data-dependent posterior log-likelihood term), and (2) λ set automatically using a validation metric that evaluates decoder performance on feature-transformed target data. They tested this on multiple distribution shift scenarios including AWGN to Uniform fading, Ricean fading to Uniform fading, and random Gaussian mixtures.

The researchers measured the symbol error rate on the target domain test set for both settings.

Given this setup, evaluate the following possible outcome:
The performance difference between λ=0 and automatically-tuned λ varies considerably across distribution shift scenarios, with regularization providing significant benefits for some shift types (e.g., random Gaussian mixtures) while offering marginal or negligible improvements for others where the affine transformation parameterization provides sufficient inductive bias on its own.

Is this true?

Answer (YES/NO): NO